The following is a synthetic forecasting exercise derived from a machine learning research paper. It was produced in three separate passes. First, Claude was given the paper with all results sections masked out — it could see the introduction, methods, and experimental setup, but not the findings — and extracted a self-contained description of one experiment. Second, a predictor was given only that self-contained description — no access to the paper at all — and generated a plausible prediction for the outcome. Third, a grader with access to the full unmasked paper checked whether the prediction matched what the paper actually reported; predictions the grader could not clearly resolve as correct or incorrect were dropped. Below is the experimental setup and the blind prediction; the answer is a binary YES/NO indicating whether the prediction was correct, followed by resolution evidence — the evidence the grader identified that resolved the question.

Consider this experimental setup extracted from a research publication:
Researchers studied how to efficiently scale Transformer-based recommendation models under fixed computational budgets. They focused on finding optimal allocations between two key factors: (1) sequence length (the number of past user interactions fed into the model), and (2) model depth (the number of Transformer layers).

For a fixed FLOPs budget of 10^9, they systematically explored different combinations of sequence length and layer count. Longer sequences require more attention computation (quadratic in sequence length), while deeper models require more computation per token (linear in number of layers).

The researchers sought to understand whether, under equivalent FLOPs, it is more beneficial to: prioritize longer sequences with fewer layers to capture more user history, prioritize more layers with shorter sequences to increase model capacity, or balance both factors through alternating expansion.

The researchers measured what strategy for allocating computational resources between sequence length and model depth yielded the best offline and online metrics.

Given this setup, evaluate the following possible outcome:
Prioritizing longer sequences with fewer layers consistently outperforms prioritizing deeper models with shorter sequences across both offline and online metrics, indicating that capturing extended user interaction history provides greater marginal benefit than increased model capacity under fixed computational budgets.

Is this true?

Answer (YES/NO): NO